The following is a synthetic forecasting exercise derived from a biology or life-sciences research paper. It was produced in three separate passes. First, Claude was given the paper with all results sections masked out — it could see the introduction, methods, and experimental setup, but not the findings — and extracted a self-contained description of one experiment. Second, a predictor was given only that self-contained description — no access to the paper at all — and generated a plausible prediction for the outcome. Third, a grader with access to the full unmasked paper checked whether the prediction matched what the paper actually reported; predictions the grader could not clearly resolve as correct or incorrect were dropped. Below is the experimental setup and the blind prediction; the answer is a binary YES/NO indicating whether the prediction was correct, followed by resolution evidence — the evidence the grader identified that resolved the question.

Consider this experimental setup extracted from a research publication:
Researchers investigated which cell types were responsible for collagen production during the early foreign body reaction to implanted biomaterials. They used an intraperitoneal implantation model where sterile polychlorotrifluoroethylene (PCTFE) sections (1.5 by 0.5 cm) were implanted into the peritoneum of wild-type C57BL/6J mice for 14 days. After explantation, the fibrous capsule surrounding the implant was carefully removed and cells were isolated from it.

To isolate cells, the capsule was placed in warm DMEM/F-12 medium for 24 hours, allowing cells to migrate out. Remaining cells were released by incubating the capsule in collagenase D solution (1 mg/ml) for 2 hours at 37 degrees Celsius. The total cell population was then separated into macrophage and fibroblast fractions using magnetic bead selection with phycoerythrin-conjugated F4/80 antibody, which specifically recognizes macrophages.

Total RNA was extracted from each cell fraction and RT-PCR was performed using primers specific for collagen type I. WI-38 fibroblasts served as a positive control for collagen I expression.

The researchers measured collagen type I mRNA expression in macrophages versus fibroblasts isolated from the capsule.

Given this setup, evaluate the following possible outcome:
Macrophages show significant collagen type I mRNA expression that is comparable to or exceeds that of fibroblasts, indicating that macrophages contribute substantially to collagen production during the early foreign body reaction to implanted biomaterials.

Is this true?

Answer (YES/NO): YES